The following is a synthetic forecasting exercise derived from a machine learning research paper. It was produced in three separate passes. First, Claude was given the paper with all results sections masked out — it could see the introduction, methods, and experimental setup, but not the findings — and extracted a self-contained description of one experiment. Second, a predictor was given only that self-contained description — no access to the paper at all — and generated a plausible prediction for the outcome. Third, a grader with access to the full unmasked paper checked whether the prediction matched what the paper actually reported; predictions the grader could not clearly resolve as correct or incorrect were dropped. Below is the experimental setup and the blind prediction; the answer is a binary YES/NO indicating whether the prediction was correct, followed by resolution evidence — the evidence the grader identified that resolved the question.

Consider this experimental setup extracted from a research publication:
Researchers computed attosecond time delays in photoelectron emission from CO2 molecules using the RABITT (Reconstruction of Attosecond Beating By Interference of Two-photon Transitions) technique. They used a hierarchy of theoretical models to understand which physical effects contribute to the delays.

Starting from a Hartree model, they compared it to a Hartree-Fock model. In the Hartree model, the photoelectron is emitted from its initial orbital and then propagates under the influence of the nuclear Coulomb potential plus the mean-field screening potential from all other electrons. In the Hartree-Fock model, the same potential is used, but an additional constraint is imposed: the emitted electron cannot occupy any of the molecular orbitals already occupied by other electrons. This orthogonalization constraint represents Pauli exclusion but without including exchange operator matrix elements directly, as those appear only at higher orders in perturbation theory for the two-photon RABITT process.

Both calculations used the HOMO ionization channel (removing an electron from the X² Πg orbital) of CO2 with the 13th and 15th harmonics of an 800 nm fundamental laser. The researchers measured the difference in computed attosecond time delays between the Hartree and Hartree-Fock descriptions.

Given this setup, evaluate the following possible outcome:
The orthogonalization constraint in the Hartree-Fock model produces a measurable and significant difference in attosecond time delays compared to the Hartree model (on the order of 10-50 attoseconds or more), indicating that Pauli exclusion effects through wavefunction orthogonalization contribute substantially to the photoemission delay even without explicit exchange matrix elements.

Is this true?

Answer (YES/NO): YES